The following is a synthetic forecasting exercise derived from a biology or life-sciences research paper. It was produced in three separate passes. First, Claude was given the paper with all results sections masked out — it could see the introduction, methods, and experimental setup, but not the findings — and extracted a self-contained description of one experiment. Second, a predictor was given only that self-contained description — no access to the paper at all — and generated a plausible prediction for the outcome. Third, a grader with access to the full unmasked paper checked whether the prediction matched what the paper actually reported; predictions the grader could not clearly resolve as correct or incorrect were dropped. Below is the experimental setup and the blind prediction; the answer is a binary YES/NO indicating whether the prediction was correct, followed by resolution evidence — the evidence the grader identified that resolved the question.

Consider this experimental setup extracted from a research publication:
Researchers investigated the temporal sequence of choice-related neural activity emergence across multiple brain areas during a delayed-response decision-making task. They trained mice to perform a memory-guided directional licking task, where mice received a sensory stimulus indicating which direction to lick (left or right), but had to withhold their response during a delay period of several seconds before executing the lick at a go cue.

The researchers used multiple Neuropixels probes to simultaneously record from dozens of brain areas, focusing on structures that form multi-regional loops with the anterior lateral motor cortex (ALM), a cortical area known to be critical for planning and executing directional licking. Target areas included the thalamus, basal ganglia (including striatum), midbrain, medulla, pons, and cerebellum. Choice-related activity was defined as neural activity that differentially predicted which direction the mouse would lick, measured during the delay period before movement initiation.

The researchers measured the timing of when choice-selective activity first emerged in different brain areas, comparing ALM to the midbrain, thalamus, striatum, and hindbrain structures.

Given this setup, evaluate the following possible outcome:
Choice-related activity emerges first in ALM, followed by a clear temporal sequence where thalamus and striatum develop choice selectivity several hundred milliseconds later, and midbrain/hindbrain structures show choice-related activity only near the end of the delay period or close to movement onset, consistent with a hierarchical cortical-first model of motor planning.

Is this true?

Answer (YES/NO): NO